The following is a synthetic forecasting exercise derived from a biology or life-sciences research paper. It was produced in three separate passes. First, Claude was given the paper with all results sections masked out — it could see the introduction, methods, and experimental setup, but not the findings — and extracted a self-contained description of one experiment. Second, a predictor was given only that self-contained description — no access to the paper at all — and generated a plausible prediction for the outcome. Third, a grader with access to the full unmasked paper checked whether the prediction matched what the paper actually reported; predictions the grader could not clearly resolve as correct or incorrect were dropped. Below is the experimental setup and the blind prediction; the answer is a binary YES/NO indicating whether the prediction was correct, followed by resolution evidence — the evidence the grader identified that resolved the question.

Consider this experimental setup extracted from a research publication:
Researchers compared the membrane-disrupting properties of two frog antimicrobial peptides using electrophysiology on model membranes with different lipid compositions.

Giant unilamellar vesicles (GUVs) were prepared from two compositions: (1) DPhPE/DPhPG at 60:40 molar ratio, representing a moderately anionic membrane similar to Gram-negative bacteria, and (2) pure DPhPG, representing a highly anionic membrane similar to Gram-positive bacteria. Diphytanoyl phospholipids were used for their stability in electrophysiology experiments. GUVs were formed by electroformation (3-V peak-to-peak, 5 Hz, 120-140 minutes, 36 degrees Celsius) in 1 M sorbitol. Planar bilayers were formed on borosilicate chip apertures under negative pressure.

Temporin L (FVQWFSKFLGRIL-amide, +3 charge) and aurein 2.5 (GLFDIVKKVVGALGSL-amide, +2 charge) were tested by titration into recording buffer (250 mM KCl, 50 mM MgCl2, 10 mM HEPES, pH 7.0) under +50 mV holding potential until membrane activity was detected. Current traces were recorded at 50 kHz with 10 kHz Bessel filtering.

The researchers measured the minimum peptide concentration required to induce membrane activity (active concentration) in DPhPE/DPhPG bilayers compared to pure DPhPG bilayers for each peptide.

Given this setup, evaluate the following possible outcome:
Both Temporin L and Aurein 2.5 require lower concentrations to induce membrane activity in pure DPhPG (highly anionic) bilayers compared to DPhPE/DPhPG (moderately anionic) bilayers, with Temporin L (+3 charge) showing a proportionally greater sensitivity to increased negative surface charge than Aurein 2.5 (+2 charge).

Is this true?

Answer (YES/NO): NO